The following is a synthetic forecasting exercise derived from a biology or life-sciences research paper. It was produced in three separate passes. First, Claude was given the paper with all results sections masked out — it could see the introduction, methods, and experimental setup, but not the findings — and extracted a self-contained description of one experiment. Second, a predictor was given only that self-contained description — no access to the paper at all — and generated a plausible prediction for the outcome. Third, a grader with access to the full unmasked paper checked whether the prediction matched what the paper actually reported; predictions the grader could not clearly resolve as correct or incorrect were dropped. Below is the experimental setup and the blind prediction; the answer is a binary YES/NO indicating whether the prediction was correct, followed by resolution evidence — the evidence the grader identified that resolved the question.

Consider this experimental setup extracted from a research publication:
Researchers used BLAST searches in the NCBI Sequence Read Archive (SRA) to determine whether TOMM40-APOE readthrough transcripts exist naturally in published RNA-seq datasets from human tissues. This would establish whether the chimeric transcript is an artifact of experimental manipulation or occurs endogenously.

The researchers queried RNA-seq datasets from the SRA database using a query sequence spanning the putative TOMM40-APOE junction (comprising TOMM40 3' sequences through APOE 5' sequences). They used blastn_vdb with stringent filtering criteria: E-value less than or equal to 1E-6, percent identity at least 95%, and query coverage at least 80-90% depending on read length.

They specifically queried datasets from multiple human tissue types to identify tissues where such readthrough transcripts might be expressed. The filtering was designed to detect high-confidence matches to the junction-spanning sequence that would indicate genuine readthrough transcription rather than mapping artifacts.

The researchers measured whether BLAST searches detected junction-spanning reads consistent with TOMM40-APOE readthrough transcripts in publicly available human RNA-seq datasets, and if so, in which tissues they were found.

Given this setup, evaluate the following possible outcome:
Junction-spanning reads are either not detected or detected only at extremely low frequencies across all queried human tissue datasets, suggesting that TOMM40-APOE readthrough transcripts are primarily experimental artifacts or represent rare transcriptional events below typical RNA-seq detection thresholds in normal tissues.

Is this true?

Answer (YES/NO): NO